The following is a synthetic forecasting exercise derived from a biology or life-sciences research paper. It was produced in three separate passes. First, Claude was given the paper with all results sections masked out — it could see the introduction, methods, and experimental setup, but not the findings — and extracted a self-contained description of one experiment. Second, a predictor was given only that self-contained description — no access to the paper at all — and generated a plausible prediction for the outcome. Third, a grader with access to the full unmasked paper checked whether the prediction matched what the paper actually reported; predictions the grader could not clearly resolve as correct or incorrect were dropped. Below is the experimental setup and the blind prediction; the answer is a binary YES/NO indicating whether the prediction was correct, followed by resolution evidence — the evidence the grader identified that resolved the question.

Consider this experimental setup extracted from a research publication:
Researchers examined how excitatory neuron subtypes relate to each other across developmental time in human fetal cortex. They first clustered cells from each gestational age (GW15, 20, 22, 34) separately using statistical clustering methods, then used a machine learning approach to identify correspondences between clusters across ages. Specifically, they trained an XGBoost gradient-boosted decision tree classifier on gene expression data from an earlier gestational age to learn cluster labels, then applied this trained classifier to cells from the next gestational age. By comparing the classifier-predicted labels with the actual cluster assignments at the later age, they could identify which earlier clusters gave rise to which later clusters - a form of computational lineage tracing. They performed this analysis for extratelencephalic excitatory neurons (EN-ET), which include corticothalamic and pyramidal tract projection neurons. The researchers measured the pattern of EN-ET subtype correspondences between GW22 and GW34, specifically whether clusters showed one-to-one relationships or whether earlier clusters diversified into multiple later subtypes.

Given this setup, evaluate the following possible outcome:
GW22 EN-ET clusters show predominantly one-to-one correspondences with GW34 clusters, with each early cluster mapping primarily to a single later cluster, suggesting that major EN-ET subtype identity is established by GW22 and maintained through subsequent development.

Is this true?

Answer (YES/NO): NO